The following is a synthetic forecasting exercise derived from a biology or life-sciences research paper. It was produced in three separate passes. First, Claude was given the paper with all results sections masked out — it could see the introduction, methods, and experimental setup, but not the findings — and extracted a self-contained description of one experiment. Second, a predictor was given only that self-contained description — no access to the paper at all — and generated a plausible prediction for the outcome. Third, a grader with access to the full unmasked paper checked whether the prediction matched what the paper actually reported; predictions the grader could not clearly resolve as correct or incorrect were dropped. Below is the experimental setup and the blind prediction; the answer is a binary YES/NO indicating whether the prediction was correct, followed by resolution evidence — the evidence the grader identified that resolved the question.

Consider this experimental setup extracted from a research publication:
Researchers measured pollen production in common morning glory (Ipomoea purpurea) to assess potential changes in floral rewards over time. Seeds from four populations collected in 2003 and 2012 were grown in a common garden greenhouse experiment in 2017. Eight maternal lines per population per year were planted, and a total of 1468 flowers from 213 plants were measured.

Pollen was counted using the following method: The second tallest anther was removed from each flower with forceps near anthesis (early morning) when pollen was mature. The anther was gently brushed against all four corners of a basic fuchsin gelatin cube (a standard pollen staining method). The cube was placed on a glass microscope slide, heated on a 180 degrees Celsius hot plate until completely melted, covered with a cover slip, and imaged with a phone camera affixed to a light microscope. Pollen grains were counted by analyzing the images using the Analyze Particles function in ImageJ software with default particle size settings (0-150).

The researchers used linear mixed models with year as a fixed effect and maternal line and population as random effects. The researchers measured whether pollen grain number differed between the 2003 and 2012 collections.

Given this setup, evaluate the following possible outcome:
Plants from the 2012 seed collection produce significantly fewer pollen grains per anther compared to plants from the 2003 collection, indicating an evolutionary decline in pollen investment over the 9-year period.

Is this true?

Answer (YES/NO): NO